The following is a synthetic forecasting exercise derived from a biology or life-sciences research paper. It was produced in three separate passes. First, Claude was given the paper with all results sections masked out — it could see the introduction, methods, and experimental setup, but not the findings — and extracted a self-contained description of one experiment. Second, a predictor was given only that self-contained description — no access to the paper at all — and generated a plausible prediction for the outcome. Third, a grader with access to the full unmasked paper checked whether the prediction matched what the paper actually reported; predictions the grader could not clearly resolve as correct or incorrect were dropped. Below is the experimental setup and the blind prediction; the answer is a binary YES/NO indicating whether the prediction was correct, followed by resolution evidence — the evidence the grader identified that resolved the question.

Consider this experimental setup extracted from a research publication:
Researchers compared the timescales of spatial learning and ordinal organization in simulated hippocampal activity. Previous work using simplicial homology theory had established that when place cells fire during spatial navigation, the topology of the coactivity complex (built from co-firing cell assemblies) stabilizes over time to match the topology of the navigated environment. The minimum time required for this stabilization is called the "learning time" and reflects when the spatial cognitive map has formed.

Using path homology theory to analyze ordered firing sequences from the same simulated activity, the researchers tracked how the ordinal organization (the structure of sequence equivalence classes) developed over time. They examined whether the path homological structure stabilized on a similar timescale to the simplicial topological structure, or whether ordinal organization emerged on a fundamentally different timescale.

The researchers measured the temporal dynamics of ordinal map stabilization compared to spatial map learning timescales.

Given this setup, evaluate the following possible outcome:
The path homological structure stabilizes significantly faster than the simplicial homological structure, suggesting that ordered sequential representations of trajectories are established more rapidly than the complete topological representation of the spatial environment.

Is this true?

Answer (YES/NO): NO